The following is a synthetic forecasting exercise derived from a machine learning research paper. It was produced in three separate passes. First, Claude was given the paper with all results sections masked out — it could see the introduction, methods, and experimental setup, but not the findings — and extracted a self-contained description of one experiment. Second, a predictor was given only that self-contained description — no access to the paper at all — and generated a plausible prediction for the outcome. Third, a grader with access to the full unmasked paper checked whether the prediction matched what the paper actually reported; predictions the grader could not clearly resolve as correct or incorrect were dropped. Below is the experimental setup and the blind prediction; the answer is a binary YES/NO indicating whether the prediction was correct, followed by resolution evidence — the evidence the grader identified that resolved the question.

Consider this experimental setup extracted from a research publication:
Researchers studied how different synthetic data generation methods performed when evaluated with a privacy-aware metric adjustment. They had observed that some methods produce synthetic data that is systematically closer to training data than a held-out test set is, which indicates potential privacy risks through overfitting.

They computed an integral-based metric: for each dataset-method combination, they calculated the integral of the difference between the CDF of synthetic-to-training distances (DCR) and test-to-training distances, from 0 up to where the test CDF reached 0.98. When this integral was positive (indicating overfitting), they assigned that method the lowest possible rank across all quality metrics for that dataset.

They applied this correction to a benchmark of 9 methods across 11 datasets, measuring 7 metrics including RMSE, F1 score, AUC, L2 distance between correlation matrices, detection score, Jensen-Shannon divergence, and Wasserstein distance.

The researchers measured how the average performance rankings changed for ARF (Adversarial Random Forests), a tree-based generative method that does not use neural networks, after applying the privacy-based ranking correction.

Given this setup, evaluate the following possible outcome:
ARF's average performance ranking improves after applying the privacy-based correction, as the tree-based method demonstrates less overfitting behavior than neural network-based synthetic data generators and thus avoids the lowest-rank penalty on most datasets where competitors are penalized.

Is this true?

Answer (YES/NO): YES